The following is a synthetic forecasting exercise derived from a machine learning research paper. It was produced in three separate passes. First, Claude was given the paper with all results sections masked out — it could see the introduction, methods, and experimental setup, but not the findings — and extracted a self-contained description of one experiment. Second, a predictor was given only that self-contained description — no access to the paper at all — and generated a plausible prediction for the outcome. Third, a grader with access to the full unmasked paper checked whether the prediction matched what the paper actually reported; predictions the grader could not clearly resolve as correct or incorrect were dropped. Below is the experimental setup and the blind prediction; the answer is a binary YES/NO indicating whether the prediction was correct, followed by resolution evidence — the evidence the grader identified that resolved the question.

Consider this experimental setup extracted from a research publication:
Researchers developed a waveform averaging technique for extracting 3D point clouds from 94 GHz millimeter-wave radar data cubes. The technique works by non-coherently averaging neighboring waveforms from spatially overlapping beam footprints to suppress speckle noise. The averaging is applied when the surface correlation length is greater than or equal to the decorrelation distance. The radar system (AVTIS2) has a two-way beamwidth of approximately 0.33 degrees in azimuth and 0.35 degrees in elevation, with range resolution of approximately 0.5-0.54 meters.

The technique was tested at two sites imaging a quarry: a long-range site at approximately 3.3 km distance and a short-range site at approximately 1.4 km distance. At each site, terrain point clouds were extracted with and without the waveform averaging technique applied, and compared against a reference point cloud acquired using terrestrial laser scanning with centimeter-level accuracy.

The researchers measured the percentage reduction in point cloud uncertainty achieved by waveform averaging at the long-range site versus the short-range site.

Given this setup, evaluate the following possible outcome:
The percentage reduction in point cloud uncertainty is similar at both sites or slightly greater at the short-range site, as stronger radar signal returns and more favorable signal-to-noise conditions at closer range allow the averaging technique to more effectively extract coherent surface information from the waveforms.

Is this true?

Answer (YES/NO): YES